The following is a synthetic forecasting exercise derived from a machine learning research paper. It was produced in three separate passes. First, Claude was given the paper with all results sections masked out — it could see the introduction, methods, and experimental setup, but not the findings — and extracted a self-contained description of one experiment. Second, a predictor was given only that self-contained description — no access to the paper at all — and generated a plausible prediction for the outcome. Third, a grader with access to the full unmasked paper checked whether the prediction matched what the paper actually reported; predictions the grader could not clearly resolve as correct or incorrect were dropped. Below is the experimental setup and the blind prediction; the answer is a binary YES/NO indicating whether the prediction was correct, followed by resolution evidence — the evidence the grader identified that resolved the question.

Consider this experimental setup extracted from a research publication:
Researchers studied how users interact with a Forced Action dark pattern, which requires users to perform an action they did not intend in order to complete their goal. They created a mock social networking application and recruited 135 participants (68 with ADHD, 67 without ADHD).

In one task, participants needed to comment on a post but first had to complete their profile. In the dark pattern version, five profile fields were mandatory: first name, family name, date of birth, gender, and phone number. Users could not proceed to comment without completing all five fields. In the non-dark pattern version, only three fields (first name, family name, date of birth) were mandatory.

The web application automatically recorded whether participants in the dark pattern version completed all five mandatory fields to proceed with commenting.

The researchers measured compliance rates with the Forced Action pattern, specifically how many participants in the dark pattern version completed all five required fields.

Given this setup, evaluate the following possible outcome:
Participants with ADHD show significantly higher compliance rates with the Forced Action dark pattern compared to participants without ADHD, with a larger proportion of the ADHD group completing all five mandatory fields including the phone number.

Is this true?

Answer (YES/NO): NO